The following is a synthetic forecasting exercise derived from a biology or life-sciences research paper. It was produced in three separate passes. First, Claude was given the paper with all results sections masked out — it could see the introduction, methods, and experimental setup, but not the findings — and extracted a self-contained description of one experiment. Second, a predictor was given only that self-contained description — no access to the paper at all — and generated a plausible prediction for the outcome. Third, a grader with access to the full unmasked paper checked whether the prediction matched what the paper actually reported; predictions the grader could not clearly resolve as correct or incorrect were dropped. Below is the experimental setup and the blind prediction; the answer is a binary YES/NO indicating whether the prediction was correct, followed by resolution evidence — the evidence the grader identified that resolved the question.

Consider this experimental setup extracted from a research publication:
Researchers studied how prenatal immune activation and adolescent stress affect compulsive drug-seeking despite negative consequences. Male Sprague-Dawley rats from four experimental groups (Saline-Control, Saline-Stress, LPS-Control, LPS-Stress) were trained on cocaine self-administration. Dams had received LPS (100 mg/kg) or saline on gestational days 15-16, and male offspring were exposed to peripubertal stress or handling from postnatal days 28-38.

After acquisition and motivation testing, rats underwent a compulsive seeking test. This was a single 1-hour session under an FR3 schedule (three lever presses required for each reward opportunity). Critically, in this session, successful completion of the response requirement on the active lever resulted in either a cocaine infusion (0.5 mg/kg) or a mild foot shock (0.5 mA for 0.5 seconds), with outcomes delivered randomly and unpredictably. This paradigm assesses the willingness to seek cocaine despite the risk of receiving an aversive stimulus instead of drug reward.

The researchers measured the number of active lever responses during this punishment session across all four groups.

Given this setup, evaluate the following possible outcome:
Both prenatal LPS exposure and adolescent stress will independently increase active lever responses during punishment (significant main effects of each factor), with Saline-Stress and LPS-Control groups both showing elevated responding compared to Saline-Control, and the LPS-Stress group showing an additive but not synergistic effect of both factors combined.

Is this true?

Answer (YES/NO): NO